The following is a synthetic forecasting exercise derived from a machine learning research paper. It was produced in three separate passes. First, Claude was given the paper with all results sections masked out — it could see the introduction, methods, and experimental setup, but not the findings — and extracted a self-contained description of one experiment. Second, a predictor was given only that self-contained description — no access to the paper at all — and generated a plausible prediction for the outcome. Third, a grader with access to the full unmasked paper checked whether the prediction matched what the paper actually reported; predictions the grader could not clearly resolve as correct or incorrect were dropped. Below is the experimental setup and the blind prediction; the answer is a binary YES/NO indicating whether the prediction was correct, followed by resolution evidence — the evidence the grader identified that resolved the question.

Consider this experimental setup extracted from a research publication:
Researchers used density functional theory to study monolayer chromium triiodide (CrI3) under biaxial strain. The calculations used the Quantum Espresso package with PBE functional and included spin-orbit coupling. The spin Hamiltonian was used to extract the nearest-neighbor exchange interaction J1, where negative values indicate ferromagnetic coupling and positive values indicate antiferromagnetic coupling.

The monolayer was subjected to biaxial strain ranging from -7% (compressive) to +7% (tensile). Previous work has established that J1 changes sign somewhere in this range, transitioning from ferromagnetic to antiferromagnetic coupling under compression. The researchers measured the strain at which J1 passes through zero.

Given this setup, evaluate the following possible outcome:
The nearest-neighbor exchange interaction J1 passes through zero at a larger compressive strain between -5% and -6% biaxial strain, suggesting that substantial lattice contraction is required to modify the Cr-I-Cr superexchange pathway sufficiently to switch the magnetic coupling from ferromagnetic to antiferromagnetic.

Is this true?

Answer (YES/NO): NO